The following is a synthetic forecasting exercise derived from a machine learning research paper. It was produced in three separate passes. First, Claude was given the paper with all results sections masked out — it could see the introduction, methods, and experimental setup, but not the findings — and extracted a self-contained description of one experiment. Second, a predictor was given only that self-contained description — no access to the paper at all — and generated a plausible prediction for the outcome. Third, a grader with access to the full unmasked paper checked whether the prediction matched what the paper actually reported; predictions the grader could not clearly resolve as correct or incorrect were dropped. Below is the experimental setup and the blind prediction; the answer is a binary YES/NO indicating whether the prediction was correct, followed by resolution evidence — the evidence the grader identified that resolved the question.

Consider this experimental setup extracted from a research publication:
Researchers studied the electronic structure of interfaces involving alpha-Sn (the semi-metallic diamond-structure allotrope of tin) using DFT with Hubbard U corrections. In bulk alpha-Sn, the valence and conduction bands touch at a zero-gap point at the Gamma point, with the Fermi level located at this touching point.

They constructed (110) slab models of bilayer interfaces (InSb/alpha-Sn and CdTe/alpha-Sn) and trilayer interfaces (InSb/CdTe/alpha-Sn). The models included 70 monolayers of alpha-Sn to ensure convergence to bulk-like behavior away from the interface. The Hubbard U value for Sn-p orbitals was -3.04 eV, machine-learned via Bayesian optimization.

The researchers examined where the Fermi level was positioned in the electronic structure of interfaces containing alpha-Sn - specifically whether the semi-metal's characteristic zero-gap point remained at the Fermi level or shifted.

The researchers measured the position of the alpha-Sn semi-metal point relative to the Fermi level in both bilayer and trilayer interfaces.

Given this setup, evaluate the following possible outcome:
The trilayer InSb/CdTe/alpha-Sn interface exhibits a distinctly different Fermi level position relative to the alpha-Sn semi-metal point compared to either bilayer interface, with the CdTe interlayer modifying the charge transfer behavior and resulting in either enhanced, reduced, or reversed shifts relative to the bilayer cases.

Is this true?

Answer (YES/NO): NO